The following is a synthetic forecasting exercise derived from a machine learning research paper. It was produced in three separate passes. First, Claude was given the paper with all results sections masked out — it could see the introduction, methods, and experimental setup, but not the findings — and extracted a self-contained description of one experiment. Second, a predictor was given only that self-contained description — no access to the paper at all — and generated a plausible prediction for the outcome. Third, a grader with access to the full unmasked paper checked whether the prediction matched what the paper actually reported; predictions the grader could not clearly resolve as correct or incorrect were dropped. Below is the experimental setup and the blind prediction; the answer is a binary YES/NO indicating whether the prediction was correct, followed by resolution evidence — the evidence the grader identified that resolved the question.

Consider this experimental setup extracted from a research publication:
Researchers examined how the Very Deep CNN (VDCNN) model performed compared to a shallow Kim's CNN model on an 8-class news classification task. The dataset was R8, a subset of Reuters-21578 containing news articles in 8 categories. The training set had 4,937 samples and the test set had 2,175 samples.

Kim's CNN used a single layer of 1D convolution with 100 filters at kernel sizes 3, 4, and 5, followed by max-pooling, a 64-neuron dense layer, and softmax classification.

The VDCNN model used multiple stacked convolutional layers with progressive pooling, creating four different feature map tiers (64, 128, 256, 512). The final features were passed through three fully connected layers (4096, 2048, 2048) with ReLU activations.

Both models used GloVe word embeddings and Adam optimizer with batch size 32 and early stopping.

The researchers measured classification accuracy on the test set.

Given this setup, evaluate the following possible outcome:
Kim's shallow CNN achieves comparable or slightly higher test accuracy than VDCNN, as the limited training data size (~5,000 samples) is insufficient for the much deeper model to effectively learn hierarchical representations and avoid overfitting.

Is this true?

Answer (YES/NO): YES